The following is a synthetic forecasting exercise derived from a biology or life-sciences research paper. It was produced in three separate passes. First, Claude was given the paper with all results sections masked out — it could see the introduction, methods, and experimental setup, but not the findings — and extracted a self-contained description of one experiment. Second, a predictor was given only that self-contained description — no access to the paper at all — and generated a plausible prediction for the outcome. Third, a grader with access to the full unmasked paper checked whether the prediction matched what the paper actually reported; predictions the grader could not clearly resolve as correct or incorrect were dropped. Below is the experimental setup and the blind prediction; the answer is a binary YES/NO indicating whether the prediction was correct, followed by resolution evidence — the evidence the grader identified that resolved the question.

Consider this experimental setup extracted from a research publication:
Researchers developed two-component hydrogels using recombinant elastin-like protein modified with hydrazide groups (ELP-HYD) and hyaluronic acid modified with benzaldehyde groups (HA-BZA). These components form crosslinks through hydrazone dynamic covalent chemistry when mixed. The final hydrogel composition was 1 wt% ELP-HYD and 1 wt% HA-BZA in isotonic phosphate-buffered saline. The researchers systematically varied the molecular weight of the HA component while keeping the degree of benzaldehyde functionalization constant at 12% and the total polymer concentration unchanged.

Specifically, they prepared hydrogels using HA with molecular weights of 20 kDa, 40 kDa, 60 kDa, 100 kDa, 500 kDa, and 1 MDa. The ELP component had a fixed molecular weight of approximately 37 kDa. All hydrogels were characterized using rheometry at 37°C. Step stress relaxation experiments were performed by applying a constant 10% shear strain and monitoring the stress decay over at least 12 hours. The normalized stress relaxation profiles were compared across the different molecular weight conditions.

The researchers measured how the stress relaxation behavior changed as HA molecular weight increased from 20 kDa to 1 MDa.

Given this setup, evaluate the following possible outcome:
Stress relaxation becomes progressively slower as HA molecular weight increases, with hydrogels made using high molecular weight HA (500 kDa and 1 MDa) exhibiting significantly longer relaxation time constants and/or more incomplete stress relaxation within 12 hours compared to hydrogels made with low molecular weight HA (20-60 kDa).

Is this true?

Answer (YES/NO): NO